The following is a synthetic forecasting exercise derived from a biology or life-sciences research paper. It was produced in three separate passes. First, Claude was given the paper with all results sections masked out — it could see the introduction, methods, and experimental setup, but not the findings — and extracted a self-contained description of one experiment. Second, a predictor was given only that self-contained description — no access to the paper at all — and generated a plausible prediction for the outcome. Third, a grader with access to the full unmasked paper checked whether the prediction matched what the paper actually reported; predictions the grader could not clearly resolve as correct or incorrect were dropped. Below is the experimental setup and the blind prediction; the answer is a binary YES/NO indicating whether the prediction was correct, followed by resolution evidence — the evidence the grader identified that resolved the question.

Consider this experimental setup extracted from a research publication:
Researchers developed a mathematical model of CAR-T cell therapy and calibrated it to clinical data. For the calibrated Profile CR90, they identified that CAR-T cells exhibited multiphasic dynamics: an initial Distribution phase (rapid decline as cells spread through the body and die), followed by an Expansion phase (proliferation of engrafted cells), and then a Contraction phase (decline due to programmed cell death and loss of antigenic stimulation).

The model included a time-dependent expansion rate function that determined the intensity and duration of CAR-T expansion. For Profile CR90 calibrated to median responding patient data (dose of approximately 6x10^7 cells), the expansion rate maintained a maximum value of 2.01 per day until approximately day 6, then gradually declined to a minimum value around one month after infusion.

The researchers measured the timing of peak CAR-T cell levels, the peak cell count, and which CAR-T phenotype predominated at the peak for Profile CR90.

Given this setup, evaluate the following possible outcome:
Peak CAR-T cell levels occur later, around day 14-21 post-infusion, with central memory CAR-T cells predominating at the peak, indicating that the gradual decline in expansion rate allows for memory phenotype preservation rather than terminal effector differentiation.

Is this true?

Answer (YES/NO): NO